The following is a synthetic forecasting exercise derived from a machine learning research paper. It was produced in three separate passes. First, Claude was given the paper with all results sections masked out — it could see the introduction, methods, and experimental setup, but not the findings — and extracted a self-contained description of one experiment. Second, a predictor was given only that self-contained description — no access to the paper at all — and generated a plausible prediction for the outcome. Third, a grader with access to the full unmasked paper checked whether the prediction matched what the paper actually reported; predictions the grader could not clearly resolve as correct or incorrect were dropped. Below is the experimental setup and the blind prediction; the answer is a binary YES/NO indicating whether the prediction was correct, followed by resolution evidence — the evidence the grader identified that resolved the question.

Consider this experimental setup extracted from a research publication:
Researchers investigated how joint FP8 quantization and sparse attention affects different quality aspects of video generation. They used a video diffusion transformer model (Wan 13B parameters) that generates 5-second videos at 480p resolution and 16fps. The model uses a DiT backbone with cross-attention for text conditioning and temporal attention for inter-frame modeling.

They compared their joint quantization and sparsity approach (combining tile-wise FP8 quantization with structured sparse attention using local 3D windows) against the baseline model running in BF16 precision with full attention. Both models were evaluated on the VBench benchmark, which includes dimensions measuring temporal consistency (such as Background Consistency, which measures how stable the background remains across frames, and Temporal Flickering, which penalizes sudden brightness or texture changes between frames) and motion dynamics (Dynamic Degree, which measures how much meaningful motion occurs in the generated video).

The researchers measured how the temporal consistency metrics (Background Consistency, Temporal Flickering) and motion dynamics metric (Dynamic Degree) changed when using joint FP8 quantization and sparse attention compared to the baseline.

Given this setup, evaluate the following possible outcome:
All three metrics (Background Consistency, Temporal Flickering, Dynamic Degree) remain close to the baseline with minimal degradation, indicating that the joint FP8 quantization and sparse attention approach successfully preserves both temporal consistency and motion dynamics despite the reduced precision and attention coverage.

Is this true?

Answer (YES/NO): NO